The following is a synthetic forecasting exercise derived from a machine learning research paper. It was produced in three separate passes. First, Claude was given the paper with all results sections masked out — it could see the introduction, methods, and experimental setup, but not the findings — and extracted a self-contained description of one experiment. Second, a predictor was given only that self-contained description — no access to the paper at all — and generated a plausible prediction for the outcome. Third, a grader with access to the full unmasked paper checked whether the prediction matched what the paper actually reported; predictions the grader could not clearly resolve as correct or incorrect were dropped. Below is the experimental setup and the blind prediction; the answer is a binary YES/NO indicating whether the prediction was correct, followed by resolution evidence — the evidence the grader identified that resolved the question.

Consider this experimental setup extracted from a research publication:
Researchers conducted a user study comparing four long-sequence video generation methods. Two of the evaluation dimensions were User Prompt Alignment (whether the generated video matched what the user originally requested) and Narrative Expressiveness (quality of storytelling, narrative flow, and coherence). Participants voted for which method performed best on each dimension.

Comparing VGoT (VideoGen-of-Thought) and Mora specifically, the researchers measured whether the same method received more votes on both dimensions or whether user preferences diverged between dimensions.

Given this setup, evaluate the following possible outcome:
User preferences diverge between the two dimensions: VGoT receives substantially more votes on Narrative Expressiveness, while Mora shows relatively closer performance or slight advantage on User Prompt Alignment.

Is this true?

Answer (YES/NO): NO